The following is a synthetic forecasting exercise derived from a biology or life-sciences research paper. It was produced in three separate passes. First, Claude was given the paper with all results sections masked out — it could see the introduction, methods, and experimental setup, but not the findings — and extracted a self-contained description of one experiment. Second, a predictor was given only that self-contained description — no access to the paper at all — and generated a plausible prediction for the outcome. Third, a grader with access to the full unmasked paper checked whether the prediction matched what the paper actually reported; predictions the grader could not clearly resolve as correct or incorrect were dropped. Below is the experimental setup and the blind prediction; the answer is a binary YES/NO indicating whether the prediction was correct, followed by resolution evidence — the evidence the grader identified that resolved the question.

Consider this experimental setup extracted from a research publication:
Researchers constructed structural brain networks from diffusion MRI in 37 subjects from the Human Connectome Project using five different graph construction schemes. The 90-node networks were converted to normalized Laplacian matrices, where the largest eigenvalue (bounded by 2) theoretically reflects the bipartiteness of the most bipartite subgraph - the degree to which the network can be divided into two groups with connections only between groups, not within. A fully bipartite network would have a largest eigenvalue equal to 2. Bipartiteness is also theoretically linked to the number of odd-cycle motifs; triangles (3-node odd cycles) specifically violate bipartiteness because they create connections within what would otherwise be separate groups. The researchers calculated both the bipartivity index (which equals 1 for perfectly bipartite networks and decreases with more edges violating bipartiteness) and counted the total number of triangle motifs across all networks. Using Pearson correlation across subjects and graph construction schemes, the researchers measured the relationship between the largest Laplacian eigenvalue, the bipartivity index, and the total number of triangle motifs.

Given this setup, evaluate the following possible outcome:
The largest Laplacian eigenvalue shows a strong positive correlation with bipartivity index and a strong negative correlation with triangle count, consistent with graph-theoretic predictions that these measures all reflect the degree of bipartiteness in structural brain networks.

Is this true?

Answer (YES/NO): NO